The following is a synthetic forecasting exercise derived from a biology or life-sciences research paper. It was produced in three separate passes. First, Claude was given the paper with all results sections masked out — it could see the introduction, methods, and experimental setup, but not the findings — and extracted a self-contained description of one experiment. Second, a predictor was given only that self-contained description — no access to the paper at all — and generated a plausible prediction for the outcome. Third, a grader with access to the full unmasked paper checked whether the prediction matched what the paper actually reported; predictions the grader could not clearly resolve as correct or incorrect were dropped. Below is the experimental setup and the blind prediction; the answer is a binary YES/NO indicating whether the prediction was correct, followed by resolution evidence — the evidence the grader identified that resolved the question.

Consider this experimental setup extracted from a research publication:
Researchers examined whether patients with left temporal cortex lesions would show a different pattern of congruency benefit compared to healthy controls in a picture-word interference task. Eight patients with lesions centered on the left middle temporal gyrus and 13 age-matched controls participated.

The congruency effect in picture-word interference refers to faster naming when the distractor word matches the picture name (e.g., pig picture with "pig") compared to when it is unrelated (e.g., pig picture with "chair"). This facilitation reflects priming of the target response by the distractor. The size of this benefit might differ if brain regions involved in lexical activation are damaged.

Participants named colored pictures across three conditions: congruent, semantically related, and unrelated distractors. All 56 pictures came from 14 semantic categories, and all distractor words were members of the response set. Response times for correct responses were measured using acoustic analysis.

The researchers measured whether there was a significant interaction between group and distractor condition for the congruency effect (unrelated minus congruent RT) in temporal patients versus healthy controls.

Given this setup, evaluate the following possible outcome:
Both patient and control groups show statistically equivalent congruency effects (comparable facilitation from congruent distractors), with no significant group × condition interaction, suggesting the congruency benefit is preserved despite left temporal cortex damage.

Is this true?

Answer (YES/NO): NO